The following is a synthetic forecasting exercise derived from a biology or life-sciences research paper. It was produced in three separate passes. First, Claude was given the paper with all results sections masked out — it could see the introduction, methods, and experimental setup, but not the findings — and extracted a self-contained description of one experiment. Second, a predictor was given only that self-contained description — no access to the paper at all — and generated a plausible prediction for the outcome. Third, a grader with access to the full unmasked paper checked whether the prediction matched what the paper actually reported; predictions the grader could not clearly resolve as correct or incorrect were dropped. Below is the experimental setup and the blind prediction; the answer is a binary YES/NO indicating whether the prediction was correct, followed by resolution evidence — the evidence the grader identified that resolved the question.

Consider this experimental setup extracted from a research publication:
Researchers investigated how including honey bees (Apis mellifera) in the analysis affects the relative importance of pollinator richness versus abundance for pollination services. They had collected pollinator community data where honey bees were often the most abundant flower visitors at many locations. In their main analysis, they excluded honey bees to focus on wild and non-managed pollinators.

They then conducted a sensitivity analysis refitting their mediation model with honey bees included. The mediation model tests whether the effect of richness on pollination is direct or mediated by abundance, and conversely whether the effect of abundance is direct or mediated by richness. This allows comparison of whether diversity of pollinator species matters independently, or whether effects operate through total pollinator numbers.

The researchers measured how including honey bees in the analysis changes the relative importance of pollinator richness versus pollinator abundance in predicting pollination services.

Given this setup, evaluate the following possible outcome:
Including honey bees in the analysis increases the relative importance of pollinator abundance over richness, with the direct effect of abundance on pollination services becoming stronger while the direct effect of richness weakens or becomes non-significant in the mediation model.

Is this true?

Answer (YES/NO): YES